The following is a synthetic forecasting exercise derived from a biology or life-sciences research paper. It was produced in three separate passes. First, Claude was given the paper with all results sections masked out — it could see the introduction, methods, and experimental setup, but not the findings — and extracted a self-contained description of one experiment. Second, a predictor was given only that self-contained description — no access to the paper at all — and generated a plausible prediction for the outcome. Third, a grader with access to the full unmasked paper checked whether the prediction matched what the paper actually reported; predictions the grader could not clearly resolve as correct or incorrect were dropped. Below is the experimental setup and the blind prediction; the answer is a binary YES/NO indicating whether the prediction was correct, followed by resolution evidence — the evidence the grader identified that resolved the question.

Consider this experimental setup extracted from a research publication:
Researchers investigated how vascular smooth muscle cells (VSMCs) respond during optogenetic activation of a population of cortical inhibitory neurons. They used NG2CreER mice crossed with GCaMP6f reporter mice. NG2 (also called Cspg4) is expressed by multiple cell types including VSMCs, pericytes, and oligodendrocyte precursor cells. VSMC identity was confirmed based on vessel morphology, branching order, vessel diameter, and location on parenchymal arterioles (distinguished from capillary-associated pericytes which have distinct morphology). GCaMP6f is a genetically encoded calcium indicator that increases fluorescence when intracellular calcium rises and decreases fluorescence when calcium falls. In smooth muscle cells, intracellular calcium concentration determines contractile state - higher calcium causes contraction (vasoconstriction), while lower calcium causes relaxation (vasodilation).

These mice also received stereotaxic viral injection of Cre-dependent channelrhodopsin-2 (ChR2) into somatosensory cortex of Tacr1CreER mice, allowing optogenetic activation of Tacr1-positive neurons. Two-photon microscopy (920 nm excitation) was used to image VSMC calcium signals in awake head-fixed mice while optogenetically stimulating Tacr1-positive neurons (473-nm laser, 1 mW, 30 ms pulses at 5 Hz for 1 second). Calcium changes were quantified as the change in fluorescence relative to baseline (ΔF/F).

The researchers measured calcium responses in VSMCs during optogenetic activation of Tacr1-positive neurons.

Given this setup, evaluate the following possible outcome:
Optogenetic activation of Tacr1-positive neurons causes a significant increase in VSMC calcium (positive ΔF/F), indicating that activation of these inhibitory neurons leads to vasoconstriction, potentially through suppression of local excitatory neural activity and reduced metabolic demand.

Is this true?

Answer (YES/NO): NO